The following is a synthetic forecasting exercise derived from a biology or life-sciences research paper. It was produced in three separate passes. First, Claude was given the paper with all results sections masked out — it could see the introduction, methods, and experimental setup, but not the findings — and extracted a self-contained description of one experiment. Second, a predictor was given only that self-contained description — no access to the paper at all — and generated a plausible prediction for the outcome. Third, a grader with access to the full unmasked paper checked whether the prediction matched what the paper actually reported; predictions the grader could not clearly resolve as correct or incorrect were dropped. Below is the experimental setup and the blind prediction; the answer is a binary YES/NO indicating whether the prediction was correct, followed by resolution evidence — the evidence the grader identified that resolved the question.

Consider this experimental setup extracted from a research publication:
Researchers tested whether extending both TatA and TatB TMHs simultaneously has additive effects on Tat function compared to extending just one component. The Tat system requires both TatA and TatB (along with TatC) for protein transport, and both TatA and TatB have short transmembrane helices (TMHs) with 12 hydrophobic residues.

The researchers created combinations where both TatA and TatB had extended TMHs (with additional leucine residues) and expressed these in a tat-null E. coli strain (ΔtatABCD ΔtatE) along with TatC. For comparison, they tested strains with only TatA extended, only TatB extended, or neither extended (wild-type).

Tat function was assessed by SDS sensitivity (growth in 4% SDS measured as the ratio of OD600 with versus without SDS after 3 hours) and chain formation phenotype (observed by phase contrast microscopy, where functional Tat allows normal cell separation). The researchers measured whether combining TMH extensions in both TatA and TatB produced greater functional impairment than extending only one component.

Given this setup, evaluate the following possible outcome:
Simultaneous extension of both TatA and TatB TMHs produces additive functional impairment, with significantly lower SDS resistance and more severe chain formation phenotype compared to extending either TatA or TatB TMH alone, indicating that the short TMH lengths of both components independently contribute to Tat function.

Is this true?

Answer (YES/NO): NO